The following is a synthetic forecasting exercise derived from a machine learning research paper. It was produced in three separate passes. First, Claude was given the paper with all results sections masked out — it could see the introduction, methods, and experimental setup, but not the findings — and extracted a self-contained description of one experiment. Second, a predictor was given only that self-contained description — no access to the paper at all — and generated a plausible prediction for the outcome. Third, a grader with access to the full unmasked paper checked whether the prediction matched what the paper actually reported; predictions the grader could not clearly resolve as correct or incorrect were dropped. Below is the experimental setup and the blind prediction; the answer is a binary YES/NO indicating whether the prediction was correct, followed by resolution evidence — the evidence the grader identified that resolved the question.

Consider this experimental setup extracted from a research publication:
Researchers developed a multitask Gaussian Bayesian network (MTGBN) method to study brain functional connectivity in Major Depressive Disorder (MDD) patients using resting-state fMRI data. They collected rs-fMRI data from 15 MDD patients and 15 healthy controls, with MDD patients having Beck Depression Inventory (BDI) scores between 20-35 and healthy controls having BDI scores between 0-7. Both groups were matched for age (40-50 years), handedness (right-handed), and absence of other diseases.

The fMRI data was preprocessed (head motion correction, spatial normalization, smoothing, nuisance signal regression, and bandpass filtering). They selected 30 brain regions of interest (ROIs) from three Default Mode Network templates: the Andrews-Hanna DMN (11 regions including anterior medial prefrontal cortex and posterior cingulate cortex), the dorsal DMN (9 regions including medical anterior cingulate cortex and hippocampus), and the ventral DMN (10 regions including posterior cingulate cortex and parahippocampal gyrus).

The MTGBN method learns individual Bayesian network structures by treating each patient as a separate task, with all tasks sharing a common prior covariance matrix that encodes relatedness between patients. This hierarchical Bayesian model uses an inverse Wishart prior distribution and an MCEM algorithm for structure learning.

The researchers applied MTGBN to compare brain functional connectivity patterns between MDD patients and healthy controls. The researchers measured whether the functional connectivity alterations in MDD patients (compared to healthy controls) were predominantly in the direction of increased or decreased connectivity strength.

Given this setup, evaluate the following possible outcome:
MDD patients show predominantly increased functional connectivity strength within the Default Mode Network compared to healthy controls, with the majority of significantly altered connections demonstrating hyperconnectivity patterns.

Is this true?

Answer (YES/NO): YES